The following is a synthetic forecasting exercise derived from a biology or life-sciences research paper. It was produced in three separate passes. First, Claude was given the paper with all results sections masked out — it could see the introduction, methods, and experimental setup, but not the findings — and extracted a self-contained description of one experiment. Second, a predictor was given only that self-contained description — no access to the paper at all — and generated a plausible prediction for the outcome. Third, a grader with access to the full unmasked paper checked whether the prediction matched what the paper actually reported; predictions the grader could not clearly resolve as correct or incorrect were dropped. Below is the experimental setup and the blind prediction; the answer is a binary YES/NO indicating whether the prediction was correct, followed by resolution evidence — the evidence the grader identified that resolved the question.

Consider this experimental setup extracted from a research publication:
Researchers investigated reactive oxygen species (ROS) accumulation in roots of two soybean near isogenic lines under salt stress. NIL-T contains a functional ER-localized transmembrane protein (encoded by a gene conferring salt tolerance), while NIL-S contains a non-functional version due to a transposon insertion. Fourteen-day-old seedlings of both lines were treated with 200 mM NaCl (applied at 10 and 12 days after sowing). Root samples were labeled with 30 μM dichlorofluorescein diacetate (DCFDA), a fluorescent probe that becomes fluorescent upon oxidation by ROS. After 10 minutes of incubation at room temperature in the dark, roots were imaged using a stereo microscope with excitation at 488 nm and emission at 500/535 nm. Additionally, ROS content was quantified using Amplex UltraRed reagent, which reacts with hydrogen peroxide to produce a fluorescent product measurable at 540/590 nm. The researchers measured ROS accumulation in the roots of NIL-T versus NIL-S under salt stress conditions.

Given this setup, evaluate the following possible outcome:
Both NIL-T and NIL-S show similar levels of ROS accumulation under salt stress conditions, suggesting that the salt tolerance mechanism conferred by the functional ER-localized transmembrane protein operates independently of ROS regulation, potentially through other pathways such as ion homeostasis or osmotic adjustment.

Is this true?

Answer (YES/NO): NO